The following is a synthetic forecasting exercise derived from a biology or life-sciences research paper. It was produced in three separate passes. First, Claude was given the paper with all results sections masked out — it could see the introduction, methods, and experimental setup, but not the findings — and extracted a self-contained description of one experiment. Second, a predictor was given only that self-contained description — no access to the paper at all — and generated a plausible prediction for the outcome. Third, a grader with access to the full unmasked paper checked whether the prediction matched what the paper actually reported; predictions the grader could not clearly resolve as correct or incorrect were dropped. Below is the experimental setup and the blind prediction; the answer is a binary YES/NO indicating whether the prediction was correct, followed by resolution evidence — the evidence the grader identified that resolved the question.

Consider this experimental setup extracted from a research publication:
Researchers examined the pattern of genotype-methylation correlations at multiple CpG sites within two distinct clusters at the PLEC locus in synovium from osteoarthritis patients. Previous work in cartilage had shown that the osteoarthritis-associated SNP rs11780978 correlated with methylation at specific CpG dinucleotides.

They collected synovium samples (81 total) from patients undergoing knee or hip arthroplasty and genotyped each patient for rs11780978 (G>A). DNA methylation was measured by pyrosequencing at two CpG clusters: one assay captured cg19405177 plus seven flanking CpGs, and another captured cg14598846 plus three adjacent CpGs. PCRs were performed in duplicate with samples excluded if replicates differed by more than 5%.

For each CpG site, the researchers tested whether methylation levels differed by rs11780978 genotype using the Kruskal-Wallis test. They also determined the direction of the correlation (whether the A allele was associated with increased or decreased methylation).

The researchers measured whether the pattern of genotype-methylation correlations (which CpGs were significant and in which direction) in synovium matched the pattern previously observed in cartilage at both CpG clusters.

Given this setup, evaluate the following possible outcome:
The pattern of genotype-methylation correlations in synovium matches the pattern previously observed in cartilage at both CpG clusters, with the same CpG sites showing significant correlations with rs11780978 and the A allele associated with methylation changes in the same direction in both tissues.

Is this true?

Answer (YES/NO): YES